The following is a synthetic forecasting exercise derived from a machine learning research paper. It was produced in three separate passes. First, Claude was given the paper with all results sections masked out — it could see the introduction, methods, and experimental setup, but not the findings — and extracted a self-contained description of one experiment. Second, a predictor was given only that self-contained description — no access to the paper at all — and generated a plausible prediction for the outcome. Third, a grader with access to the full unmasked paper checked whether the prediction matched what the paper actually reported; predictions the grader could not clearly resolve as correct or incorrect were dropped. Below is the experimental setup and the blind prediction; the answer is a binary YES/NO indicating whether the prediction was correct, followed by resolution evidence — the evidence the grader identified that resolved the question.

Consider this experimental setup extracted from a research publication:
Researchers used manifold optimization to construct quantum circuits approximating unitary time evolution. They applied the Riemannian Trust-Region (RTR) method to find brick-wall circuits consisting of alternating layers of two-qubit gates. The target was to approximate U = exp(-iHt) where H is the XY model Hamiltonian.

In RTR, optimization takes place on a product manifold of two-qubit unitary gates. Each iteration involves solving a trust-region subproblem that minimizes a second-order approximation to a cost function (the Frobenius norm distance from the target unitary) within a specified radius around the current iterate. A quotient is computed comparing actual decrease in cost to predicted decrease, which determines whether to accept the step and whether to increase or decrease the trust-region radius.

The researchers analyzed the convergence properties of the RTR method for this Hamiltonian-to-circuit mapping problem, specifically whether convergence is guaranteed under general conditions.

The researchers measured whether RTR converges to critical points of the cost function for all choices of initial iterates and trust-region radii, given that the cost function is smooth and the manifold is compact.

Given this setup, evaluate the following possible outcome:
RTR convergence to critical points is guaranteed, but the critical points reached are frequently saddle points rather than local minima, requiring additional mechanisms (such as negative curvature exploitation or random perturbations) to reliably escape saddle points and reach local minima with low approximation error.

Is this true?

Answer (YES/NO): NO